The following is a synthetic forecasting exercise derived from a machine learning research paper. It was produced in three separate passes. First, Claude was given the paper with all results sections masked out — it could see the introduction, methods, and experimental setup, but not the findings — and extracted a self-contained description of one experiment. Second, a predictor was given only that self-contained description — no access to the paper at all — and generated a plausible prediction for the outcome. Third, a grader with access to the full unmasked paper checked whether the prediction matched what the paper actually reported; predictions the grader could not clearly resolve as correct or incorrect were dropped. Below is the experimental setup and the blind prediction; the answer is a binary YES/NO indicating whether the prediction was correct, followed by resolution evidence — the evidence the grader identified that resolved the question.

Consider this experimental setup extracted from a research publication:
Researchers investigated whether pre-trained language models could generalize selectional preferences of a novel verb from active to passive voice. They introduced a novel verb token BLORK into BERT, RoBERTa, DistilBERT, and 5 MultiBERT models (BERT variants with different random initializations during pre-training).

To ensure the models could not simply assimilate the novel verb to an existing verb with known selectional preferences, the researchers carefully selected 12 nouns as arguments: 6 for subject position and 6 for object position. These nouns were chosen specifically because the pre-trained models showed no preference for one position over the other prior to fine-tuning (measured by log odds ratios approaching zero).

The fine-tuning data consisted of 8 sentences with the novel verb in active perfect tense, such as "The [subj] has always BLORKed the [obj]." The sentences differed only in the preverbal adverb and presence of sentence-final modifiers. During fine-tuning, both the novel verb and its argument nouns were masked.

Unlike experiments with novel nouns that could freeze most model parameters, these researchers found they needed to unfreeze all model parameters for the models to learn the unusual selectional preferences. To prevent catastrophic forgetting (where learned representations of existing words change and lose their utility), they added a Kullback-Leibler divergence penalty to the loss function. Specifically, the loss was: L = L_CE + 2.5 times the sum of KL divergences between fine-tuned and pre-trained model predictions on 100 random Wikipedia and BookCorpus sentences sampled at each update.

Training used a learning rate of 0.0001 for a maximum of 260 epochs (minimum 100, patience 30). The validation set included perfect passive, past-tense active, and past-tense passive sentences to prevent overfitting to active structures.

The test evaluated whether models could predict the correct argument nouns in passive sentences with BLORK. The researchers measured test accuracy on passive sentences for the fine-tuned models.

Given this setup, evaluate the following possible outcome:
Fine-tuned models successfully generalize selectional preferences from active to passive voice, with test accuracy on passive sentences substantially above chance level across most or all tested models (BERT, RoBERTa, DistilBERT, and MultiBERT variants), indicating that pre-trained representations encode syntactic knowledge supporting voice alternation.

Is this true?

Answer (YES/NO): NO